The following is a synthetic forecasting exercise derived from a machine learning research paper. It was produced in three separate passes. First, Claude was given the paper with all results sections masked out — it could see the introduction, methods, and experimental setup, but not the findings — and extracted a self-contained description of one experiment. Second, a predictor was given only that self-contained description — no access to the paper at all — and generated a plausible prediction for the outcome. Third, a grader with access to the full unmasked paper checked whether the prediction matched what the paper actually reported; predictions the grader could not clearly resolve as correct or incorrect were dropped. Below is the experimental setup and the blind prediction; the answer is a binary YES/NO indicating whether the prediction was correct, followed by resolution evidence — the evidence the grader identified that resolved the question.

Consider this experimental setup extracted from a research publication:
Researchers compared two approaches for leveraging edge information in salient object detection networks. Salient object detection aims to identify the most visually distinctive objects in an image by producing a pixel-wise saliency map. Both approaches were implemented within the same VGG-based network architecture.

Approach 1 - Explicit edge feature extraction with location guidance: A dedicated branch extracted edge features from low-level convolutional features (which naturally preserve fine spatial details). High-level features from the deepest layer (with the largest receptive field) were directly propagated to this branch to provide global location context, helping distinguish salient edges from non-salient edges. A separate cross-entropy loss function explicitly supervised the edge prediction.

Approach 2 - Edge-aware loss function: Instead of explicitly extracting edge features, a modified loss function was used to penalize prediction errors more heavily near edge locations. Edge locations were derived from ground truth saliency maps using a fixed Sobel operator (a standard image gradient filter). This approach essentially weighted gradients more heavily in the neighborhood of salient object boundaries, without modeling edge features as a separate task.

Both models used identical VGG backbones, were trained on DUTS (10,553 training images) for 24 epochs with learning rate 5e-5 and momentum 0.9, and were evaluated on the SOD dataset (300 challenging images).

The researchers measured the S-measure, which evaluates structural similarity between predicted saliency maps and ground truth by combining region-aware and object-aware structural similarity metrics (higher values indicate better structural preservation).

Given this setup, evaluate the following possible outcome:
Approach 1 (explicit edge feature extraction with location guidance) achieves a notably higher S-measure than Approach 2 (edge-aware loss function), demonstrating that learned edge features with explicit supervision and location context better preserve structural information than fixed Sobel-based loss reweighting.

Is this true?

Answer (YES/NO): YES